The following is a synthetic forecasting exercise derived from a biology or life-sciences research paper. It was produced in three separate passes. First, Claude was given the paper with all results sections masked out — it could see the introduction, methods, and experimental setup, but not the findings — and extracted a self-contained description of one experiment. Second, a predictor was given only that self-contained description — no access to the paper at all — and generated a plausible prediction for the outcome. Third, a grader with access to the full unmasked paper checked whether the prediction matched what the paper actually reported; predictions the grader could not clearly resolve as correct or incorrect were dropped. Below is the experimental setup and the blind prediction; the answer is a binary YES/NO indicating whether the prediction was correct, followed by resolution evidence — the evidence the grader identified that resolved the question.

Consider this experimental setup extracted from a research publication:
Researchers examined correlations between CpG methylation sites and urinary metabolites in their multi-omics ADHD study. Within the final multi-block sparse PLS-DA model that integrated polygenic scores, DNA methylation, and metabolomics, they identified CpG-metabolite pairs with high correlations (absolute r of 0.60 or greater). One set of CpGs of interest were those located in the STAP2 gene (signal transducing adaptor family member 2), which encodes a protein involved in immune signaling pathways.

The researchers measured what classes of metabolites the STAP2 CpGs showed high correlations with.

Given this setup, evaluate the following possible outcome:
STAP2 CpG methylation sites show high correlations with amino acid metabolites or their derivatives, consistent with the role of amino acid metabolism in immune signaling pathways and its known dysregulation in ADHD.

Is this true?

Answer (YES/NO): YES